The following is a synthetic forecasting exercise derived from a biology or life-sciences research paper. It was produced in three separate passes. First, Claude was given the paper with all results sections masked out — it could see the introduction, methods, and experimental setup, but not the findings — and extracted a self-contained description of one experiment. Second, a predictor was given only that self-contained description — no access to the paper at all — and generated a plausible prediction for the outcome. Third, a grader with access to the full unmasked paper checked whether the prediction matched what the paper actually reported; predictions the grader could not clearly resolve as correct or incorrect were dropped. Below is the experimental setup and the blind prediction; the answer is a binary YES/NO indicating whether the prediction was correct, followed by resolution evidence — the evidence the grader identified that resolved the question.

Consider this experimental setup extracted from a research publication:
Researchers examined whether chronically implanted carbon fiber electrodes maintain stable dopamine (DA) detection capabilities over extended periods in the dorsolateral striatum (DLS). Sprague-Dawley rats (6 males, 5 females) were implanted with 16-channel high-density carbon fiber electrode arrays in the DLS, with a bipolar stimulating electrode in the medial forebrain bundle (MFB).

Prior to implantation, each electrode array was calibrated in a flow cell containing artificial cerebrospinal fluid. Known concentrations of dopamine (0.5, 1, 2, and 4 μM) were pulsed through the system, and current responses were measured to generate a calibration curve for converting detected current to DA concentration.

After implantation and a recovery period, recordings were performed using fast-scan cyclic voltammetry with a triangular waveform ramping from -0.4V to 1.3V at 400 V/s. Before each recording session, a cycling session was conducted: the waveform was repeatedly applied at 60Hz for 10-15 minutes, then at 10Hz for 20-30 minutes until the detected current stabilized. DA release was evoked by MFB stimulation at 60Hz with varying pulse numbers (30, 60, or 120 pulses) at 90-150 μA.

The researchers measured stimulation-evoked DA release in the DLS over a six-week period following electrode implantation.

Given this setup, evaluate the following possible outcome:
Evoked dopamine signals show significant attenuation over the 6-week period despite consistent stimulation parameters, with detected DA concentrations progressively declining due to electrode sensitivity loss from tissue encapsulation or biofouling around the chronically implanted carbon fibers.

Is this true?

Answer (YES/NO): NO